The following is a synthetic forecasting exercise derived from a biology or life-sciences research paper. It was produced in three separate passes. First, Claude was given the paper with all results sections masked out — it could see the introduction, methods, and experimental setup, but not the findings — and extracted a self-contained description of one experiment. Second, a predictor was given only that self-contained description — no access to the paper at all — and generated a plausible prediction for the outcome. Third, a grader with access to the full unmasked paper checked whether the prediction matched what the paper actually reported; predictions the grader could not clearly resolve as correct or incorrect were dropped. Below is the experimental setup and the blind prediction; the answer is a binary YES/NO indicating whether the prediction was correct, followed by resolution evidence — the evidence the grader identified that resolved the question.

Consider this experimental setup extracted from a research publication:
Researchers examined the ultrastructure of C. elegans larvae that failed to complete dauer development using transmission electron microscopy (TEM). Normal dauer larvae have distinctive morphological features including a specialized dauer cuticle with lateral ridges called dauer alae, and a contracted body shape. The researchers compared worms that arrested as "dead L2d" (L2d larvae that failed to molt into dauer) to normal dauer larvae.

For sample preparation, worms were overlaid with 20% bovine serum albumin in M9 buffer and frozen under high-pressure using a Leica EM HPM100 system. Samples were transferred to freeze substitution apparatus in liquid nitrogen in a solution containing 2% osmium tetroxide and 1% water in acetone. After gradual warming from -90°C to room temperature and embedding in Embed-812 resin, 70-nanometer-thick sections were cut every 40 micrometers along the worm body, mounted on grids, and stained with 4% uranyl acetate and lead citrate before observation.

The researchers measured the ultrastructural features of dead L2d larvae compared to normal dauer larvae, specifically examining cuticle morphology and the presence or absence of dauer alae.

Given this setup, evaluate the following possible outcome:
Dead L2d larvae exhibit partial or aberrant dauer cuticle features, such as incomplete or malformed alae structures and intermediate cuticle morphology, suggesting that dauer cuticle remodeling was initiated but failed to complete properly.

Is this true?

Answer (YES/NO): NO